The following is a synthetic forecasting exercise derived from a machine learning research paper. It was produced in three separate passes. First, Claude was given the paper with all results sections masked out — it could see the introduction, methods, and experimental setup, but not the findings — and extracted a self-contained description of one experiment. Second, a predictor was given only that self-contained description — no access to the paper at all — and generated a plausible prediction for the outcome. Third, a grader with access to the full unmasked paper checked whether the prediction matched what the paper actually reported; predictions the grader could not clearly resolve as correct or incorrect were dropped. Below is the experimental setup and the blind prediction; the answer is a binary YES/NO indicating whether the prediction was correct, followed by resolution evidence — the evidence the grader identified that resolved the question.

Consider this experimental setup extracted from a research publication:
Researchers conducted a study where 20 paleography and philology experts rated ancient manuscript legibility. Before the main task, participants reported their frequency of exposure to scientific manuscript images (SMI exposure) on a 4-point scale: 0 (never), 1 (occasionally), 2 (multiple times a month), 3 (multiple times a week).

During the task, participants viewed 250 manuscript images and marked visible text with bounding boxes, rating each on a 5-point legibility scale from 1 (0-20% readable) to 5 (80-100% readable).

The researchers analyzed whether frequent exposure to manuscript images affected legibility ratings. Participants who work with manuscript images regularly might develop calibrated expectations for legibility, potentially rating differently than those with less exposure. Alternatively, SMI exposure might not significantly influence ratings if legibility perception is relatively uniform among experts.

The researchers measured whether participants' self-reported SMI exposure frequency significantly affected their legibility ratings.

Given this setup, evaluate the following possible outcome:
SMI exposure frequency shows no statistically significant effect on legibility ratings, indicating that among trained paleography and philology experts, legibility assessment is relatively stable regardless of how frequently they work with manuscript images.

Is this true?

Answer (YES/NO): YES